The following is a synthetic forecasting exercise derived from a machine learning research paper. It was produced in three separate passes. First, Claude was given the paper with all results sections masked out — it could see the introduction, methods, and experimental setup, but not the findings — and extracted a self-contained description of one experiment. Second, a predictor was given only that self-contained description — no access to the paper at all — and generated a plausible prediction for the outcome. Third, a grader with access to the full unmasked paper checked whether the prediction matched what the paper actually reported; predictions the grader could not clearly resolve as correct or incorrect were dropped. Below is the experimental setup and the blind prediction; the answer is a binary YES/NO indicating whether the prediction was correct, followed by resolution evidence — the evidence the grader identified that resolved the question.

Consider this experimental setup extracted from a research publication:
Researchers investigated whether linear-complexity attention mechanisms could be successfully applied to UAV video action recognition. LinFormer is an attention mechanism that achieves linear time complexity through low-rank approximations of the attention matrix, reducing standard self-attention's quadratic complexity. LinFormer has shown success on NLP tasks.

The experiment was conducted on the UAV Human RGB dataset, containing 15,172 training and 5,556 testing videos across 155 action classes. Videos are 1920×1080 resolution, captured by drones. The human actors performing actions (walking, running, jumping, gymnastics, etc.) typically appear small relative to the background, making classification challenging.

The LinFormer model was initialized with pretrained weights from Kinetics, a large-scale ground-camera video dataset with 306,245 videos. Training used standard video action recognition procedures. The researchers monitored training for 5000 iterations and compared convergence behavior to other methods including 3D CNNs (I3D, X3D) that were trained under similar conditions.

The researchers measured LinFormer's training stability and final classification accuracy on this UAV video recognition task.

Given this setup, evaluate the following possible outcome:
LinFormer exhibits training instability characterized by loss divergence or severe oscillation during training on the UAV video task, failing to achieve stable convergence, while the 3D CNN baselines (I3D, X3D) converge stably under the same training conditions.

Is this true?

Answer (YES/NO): YES